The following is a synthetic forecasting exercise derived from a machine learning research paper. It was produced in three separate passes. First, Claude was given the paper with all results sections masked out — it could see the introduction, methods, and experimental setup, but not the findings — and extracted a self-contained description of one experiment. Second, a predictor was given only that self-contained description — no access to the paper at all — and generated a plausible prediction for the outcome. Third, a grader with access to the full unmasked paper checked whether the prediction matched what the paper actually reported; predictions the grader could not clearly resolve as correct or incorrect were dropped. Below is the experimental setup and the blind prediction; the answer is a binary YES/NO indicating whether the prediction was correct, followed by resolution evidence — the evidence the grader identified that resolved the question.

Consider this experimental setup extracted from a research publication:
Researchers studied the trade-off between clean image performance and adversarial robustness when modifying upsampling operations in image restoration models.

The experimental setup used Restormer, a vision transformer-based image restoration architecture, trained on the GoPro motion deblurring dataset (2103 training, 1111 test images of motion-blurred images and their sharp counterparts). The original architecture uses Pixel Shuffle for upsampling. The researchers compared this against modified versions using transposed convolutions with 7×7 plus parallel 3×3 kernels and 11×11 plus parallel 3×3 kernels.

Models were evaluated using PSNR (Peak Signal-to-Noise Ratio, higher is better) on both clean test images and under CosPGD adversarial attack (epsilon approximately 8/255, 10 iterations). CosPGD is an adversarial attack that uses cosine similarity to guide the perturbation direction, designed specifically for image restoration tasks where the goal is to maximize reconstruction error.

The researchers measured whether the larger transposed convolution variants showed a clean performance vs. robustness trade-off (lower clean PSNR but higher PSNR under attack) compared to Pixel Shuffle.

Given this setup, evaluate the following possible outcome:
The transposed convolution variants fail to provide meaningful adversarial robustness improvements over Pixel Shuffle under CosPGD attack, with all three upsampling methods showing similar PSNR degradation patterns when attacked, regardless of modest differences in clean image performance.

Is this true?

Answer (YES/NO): NO